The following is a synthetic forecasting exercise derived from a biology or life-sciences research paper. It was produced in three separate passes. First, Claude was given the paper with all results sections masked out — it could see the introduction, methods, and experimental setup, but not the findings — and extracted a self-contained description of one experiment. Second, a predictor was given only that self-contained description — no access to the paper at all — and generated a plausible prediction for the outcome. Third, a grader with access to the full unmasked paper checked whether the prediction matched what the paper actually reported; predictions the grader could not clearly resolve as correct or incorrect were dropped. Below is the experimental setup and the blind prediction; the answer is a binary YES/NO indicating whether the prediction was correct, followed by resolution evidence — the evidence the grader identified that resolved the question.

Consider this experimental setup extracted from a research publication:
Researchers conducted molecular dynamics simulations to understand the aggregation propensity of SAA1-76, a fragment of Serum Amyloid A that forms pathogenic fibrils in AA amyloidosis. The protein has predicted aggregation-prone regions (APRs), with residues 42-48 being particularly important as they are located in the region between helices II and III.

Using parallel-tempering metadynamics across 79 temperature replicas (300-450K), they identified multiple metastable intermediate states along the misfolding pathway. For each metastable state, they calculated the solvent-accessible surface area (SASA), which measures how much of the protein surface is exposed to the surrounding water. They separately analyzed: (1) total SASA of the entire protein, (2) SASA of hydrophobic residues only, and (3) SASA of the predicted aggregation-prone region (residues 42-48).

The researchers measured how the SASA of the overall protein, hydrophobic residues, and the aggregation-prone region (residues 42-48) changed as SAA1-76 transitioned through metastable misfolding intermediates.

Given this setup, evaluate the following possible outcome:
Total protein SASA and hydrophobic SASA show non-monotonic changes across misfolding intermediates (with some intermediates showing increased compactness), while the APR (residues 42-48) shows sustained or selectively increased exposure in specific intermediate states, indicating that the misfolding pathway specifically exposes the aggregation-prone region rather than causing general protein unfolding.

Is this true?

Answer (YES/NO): NO